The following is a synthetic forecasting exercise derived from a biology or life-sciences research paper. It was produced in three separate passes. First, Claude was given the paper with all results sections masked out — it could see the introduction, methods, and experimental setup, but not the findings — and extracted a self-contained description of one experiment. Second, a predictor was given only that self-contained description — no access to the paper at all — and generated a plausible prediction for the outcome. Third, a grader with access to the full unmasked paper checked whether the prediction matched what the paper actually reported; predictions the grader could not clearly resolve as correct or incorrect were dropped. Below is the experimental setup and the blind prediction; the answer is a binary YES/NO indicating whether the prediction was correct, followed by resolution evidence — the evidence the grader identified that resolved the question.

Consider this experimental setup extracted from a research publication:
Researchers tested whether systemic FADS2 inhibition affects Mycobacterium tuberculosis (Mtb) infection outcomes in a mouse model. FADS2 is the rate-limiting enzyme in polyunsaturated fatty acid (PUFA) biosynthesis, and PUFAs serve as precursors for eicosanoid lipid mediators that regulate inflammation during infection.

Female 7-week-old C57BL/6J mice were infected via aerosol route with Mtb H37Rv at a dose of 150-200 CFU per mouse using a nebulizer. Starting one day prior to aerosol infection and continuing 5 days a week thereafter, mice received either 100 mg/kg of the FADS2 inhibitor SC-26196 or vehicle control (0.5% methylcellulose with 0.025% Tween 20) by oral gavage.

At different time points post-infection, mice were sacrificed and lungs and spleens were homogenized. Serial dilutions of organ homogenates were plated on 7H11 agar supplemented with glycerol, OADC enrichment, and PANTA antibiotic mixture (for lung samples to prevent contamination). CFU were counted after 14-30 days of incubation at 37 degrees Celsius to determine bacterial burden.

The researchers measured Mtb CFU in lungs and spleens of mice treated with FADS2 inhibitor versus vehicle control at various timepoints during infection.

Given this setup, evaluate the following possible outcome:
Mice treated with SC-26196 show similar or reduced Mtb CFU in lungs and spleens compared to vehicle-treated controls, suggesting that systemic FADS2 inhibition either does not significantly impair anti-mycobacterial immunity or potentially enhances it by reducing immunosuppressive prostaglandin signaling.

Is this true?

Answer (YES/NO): YES